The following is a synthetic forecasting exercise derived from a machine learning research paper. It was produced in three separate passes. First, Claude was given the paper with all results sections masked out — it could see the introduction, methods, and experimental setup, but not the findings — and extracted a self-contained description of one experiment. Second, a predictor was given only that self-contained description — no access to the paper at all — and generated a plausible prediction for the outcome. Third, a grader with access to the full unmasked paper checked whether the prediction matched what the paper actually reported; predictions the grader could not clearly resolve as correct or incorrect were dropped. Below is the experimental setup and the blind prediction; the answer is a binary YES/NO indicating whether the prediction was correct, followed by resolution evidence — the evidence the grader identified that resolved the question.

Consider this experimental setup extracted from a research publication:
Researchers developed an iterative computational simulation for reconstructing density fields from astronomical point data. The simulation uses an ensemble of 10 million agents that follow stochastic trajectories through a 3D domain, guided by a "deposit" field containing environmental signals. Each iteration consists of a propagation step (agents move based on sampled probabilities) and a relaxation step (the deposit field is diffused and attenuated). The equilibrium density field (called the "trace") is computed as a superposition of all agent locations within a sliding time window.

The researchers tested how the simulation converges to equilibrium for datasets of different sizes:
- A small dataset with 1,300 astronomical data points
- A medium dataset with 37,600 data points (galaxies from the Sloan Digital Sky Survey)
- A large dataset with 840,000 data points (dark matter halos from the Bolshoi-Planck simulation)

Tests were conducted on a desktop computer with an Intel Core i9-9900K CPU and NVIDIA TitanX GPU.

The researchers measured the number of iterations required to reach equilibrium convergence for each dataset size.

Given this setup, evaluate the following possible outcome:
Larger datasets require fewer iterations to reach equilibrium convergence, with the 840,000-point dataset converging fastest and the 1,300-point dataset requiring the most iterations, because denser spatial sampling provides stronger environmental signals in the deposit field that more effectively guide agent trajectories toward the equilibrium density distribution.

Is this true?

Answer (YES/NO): NO